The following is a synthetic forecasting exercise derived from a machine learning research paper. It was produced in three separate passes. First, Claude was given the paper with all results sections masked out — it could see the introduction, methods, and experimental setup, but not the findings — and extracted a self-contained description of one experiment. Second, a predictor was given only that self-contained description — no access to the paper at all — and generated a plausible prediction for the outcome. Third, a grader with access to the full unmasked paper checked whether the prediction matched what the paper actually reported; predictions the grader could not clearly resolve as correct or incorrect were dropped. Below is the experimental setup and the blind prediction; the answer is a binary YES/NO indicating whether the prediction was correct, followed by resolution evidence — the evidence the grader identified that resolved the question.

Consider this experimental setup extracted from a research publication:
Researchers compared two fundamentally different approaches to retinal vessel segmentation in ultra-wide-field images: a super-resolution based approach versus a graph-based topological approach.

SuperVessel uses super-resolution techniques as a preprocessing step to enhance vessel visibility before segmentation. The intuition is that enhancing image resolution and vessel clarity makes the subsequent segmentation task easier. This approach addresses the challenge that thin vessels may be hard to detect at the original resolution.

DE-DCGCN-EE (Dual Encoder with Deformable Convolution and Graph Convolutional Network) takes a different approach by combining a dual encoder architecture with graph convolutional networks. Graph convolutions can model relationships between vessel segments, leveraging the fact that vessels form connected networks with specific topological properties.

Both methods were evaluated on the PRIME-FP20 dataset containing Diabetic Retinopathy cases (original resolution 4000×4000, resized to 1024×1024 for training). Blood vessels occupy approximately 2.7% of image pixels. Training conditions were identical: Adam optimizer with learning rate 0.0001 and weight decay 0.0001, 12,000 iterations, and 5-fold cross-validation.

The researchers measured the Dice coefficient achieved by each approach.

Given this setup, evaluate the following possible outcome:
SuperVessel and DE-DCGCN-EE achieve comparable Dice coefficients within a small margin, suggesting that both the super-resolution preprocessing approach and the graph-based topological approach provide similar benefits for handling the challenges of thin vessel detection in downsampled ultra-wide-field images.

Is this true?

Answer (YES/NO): NO